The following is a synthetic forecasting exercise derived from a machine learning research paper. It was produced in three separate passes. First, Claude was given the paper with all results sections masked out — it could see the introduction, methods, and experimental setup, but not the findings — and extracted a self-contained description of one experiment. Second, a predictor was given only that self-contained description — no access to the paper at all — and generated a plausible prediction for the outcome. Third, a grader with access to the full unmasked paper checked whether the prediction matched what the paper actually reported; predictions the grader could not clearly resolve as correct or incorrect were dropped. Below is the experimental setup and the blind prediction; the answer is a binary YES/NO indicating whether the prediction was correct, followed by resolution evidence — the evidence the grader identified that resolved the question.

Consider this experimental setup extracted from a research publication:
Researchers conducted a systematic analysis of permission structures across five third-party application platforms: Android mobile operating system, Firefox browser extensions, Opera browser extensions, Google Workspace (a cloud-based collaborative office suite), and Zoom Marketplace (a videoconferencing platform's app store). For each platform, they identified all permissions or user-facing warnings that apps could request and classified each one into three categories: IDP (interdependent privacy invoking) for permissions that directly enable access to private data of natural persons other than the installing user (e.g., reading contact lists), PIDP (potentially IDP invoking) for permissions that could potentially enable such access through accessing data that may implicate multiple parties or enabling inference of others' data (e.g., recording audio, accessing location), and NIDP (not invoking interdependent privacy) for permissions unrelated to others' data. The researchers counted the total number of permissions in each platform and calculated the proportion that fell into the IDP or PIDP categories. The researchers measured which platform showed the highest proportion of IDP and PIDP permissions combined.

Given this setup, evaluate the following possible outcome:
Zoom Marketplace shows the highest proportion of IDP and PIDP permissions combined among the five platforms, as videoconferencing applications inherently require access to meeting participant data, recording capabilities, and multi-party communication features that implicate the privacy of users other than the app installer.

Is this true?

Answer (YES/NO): NO